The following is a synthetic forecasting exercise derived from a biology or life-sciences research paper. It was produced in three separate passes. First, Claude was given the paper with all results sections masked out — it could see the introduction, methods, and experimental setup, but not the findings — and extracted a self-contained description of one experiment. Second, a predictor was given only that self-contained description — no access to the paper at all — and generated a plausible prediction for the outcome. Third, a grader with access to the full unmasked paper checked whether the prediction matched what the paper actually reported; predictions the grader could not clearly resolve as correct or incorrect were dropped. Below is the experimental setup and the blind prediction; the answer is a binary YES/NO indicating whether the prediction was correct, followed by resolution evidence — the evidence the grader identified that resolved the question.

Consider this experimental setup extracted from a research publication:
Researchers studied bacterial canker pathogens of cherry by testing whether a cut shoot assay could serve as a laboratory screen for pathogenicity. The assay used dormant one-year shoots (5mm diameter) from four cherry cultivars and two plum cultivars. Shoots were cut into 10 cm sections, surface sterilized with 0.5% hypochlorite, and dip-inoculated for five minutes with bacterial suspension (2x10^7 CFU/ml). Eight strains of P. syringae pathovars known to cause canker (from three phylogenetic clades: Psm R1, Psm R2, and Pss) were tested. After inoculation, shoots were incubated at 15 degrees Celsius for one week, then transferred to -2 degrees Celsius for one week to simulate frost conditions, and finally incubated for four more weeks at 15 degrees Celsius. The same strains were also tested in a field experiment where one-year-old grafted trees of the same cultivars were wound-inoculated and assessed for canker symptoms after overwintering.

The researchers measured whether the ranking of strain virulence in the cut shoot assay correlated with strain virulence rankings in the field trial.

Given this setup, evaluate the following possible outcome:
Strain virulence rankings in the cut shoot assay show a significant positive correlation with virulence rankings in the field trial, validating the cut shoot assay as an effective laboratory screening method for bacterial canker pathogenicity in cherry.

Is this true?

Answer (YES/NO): YES